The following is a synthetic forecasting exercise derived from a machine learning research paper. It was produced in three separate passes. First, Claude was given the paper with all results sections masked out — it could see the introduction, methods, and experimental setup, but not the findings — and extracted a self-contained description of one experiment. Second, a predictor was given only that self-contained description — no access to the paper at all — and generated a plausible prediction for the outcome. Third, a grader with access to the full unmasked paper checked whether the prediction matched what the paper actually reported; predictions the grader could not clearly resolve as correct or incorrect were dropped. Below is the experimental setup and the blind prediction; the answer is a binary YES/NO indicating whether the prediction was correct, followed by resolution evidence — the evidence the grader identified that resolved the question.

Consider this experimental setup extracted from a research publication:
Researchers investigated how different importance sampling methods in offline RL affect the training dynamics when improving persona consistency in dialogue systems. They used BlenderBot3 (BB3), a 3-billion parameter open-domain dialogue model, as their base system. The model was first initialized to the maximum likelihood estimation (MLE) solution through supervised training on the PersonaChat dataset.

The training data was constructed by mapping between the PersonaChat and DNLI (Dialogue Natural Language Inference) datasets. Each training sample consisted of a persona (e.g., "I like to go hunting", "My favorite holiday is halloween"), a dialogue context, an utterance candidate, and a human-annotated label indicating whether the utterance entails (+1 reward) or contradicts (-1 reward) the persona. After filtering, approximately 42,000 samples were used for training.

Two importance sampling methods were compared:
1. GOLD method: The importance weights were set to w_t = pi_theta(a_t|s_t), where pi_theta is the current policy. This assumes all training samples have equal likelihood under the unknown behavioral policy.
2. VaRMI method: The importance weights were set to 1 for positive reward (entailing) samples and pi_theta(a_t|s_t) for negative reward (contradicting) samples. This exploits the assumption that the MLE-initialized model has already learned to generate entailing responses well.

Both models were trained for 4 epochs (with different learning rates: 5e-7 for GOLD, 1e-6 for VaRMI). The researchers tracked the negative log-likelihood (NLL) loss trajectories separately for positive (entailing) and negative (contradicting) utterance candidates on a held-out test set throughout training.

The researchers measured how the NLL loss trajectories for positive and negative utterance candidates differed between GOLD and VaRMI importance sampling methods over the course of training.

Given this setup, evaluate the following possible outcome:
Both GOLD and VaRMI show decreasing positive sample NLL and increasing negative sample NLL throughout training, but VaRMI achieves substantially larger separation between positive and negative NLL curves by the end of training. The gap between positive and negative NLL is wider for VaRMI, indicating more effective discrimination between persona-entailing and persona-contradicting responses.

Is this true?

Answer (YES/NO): NO